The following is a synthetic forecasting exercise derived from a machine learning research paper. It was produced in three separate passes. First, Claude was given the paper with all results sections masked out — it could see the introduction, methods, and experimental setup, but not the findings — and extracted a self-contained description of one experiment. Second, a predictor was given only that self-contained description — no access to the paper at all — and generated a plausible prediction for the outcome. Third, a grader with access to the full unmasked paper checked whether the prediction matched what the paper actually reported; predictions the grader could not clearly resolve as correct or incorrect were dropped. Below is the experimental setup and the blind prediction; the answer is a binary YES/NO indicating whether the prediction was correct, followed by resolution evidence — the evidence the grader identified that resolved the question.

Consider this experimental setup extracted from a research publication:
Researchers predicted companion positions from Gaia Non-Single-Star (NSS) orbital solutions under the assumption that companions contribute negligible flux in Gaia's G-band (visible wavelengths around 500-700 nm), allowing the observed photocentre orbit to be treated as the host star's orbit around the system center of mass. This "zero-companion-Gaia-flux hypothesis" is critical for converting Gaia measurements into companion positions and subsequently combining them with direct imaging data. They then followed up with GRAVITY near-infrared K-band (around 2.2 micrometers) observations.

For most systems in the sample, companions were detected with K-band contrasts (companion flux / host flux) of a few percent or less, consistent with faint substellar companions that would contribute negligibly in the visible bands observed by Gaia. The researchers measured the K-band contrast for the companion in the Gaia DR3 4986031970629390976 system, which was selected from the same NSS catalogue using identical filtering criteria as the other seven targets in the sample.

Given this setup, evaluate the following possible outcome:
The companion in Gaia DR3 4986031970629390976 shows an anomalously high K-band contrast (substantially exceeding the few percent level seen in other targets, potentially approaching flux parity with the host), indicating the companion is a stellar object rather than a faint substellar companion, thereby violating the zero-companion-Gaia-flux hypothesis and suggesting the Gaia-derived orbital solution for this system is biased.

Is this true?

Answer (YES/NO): YES